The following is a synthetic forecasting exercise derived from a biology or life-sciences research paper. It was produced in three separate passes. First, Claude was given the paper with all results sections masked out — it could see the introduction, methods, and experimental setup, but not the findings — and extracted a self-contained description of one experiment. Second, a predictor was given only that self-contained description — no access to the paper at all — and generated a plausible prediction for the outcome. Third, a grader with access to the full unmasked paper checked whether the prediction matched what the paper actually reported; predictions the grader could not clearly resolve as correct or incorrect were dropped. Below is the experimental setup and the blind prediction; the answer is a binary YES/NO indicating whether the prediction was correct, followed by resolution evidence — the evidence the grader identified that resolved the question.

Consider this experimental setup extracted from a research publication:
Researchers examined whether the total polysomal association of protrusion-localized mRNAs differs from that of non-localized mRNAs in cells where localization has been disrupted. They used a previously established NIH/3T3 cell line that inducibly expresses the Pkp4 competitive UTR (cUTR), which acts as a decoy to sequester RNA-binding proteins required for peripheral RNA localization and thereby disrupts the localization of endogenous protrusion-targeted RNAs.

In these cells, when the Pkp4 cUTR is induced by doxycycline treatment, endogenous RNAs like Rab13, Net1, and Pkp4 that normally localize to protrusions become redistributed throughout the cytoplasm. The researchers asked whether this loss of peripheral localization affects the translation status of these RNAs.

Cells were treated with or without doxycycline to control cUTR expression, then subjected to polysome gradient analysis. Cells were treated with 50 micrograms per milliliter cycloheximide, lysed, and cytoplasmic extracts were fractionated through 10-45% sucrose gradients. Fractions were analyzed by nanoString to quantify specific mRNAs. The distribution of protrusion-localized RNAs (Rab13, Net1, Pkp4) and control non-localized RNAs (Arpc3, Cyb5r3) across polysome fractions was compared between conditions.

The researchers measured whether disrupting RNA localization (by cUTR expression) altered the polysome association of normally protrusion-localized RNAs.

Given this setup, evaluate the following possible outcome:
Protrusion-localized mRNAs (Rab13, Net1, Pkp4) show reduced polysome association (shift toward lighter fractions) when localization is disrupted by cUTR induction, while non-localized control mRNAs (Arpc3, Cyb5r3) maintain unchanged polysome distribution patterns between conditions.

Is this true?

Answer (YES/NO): NO